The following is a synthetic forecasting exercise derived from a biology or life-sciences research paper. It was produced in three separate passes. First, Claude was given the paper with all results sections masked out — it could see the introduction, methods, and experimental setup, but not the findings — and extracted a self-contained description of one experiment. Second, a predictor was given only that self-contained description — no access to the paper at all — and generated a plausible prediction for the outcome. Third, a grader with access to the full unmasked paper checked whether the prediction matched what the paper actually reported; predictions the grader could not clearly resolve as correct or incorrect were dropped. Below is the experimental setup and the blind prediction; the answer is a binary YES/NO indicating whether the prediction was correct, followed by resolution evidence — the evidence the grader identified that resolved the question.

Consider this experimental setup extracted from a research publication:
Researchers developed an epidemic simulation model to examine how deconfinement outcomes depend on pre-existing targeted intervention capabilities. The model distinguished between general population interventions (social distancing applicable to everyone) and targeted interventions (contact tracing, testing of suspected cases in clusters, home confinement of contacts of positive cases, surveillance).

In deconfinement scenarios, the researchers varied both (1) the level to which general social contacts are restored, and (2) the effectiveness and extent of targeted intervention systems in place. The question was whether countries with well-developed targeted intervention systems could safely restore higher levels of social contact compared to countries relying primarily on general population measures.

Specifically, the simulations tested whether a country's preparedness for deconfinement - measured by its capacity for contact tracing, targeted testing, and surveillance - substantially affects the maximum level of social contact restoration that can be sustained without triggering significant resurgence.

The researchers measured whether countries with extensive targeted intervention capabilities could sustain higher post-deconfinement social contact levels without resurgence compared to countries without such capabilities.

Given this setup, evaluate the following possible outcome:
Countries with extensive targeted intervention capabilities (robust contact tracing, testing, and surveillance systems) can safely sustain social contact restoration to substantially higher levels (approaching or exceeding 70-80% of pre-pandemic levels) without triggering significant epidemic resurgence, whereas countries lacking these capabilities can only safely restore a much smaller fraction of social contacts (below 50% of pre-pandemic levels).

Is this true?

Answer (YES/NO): NO